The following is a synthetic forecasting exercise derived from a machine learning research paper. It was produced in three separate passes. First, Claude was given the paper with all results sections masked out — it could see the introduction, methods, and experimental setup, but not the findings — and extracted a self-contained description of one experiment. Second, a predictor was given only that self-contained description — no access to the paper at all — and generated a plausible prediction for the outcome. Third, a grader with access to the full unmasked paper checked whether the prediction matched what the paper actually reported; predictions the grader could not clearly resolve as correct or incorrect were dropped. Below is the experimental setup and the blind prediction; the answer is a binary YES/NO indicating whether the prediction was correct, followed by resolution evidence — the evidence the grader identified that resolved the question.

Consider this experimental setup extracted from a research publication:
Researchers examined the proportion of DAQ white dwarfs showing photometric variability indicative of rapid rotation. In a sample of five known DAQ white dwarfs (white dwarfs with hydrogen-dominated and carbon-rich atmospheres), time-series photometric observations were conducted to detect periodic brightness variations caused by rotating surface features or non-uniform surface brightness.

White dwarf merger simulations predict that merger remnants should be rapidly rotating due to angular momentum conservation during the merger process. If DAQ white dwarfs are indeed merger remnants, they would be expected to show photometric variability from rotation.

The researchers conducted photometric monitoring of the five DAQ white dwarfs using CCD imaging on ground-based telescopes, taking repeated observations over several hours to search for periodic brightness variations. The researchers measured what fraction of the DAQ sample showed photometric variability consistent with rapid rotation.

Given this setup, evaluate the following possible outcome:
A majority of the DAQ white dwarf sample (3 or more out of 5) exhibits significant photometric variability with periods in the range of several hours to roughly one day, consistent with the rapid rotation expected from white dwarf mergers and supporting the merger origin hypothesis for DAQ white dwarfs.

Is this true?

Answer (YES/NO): NO